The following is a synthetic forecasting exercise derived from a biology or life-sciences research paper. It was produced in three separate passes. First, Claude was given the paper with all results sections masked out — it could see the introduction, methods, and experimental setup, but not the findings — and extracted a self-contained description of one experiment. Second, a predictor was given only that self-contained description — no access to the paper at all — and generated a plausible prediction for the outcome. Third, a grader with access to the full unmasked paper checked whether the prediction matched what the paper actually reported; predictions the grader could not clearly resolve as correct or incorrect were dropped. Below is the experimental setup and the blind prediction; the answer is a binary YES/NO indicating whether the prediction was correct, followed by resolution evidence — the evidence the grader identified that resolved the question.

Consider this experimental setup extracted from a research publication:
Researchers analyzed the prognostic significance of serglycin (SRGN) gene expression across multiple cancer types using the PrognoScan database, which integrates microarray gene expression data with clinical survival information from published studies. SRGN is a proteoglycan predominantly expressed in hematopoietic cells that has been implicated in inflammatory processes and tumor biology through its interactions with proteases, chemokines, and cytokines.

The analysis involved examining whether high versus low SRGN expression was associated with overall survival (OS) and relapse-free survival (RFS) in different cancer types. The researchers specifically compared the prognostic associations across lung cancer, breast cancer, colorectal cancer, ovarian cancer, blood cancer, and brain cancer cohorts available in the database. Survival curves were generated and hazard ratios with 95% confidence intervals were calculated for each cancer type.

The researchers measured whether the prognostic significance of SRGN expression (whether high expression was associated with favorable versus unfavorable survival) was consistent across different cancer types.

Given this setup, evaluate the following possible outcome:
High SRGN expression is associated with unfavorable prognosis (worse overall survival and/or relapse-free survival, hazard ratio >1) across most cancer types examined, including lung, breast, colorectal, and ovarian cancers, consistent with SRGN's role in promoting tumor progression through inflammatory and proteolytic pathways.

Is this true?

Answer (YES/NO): NO